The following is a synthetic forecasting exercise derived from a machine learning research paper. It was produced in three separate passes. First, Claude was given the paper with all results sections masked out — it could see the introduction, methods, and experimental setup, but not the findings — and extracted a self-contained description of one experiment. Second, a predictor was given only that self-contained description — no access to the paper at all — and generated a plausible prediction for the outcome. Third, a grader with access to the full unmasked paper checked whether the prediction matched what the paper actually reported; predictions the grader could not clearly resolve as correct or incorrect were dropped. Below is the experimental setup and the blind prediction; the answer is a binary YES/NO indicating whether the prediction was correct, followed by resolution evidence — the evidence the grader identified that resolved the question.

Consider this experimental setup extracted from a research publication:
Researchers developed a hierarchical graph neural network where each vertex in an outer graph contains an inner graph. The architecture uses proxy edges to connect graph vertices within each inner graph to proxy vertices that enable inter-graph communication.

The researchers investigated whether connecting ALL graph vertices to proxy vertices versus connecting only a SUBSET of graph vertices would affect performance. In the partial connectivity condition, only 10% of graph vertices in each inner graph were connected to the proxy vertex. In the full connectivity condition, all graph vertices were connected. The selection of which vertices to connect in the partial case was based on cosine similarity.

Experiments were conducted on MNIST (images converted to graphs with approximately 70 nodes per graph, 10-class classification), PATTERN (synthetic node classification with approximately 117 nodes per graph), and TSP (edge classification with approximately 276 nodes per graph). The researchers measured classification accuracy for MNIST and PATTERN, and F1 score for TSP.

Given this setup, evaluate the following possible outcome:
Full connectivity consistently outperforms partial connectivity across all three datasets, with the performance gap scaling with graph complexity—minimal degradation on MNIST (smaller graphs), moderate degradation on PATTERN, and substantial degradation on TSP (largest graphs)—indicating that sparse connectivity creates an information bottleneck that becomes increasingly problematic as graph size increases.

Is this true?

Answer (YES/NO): NO